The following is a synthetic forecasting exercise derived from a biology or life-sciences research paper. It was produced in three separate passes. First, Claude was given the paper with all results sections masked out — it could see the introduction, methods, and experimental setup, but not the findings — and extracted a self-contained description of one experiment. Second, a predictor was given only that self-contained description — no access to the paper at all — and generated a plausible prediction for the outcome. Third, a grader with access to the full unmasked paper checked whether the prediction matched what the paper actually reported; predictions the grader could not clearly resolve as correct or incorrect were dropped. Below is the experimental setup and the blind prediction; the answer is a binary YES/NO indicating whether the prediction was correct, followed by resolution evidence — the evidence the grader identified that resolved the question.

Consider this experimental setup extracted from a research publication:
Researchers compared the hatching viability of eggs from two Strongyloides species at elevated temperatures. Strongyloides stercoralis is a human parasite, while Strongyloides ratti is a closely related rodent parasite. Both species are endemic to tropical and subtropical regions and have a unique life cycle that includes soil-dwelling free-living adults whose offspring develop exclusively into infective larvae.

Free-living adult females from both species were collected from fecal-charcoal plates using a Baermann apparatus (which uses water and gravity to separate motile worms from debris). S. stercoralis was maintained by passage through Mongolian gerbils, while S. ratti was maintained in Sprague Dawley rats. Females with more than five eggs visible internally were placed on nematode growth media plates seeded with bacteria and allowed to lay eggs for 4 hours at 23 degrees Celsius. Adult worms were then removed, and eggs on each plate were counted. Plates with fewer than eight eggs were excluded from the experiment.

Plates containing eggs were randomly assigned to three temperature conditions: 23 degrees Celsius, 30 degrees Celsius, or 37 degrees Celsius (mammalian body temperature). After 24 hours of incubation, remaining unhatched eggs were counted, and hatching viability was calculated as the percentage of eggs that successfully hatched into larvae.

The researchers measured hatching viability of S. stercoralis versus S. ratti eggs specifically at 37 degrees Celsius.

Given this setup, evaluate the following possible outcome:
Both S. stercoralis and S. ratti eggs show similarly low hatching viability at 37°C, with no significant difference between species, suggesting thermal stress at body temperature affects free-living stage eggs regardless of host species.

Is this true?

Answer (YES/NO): NO